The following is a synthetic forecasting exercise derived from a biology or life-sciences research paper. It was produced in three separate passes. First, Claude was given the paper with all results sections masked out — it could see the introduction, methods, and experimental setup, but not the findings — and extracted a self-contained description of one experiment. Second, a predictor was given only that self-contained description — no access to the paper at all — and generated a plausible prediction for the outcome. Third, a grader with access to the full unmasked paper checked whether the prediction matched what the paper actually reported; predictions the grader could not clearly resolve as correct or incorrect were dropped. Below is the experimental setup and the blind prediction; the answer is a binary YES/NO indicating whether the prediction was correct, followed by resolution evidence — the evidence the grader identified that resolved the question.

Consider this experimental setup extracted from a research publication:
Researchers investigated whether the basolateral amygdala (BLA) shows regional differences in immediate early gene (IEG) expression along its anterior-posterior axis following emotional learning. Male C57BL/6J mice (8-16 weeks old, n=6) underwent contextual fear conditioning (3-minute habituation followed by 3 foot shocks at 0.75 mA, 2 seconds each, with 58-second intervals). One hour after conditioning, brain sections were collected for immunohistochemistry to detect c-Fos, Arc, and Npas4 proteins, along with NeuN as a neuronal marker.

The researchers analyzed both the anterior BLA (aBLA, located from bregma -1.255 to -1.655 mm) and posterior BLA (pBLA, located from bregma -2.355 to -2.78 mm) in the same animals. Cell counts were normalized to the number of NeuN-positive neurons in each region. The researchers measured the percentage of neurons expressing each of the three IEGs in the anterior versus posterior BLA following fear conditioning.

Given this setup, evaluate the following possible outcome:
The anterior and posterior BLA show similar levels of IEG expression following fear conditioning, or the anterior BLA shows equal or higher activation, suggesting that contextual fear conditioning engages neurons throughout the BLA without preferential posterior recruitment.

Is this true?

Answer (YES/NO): NO